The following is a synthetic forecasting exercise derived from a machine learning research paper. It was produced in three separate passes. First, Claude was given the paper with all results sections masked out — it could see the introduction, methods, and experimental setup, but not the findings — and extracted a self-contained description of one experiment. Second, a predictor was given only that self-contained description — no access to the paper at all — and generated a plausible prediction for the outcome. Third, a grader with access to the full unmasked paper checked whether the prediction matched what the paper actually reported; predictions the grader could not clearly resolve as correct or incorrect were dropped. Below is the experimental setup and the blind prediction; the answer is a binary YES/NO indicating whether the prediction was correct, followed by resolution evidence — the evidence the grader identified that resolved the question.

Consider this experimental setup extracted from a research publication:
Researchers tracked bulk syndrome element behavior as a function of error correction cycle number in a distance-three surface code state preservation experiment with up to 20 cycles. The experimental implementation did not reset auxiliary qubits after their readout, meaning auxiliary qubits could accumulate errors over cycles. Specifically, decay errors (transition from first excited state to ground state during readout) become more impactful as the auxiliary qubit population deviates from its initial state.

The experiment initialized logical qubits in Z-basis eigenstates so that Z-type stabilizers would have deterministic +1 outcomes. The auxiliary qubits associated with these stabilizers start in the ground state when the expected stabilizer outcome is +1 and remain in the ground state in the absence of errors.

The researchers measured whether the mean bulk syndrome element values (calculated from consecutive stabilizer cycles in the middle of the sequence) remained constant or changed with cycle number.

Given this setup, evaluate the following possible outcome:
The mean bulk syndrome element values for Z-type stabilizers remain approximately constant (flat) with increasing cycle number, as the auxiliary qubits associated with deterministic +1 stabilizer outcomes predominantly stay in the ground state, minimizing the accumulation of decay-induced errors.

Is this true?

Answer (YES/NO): NO